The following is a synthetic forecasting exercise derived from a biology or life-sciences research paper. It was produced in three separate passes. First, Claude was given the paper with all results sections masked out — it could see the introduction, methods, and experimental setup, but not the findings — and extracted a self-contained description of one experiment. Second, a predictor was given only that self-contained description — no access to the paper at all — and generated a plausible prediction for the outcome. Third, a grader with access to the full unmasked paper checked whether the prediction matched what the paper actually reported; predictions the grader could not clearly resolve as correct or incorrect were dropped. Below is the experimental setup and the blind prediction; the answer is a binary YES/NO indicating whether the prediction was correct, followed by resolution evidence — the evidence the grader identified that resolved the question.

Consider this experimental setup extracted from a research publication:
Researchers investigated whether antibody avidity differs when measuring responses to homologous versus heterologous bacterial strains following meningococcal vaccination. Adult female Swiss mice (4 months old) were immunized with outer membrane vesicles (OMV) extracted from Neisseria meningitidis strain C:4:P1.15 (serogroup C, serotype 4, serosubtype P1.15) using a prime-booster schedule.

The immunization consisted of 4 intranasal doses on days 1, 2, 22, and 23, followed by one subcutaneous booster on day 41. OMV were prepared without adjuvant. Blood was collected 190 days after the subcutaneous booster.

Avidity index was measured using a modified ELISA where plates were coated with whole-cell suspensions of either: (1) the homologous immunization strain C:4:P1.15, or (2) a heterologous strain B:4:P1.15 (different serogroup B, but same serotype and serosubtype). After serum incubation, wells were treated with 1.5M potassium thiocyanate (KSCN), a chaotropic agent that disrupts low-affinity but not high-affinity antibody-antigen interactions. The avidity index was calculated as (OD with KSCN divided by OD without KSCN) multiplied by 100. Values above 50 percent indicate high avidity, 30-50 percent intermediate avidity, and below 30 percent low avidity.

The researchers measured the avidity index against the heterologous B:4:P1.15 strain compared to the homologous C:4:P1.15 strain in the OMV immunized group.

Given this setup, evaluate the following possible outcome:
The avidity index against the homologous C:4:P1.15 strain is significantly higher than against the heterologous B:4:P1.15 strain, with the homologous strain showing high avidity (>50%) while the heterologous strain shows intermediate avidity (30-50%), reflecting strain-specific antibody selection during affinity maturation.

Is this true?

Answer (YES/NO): NO